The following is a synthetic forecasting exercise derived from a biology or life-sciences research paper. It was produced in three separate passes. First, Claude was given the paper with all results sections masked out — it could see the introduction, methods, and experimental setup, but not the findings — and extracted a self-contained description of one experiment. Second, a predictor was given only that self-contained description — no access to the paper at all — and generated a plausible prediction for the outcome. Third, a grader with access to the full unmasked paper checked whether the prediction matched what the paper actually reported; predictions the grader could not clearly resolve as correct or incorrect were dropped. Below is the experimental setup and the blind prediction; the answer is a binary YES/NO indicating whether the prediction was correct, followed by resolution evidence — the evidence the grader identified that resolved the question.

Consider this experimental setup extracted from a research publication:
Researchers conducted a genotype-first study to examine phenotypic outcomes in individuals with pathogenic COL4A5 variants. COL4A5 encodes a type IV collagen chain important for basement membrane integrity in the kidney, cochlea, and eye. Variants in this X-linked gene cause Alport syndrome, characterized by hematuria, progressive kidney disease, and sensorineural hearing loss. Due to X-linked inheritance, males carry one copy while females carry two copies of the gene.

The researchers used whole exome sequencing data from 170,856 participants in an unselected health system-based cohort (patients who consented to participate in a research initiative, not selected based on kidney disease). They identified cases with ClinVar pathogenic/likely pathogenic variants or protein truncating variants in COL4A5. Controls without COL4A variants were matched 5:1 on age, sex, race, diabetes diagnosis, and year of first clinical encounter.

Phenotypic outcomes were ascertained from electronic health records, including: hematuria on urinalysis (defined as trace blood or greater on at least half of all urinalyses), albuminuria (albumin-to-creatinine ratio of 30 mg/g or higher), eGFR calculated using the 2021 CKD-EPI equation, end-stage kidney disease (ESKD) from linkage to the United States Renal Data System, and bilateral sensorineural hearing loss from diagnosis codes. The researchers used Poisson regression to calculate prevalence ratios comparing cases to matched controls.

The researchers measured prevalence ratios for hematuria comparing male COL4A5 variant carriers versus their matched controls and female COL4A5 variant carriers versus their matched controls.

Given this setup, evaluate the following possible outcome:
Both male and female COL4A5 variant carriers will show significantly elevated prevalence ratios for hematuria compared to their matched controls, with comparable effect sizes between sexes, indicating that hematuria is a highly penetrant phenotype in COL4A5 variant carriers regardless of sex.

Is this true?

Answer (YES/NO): YES